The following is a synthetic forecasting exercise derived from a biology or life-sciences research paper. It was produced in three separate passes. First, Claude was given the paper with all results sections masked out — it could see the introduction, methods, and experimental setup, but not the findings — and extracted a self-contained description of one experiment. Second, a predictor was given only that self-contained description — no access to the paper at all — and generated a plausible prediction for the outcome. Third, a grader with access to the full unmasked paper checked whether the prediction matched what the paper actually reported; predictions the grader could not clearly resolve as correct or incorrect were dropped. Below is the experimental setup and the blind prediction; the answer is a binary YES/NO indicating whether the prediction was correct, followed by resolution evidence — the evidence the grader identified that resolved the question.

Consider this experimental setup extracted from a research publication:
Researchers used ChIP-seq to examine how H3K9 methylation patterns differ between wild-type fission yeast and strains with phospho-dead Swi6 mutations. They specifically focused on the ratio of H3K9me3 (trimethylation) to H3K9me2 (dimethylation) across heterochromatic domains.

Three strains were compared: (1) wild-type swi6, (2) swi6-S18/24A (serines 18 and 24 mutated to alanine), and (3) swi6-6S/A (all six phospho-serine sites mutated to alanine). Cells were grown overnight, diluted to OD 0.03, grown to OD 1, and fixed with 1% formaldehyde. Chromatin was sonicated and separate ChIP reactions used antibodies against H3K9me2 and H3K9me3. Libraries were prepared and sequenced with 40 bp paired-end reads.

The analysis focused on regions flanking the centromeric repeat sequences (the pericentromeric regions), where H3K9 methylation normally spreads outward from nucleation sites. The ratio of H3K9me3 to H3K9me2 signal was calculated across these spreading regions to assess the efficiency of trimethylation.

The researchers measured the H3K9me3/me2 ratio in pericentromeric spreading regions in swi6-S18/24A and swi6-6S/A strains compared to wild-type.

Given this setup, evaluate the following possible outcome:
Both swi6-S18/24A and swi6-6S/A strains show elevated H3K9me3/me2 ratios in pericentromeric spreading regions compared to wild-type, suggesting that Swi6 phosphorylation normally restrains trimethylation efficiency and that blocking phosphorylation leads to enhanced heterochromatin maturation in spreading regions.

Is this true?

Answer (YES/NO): NO